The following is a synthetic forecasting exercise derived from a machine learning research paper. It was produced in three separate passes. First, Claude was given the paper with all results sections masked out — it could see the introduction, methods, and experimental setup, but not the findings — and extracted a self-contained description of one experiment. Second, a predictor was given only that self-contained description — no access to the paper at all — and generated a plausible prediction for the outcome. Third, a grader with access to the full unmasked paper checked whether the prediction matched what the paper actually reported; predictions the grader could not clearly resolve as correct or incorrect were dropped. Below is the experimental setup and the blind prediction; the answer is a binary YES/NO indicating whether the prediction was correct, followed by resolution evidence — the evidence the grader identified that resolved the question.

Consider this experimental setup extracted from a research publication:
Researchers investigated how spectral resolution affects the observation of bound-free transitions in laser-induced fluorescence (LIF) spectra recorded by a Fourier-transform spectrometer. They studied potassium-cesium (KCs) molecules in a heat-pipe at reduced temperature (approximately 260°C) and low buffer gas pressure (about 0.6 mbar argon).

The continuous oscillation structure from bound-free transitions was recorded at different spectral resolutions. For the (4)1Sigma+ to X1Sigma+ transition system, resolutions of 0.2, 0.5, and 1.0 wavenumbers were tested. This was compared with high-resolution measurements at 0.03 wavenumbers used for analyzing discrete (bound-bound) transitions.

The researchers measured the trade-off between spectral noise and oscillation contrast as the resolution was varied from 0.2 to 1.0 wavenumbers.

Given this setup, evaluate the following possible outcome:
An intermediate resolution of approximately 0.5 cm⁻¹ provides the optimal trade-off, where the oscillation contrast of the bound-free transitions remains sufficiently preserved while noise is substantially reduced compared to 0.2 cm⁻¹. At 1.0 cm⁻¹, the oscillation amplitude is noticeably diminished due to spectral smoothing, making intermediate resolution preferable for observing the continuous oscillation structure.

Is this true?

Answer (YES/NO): NO